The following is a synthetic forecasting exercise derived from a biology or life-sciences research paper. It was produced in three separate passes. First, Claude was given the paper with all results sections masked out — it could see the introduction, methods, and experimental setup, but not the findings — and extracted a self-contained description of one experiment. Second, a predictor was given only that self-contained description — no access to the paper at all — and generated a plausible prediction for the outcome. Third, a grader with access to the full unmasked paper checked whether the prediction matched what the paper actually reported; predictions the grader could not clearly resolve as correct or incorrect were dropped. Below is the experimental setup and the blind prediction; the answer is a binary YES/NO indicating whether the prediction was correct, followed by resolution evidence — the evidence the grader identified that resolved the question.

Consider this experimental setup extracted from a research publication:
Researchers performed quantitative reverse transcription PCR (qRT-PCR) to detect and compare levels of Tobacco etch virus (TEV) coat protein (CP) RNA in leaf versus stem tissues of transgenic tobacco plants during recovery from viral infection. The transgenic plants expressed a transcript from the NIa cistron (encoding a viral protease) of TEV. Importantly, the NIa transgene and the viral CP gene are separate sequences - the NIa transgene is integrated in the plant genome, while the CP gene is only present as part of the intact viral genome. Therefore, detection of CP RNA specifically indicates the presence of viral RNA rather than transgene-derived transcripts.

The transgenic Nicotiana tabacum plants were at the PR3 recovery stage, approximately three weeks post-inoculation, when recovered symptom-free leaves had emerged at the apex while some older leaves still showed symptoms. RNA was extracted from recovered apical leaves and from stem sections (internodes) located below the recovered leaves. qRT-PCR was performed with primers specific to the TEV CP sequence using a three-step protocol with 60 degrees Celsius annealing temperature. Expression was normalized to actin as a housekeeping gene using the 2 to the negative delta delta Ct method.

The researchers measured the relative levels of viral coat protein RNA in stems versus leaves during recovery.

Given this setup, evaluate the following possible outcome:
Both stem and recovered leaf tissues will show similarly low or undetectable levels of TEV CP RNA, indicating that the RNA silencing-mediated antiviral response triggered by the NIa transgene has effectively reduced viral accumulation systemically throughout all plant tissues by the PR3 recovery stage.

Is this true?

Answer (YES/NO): NO